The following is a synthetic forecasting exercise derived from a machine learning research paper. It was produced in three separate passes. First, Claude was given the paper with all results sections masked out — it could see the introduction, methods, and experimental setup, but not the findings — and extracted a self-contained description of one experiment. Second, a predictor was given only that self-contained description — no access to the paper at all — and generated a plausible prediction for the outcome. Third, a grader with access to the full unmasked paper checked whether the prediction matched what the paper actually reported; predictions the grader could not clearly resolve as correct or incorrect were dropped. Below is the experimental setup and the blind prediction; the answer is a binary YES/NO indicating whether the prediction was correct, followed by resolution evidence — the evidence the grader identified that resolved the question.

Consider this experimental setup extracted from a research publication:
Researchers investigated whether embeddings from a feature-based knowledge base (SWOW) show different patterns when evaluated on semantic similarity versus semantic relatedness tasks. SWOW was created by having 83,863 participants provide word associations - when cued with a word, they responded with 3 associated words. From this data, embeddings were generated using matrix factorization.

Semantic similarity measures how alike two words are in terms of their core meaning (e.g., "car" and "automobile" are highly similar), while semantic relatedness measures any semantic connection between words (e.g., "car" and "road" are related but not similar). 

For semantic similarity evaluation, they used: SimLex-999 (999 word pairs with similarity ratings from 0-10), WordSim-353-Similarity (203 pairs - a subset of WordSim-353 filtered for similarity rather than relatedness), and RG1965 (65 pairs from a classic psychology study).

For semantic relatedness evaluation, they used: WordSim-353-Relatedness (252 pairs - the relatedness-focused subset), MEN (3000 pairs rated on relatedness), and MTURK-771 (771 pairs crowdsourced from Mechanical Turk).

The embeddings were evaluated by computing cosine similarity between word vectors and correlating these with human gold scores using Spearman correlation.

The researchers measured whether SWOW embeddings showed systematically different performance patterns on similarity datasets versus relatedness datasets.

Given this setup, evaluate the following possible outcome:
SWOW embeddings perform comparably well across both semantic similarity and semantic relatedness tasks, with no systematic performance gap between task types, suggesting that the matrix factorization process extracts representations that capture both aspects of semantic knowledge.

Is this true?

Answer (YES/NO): YES